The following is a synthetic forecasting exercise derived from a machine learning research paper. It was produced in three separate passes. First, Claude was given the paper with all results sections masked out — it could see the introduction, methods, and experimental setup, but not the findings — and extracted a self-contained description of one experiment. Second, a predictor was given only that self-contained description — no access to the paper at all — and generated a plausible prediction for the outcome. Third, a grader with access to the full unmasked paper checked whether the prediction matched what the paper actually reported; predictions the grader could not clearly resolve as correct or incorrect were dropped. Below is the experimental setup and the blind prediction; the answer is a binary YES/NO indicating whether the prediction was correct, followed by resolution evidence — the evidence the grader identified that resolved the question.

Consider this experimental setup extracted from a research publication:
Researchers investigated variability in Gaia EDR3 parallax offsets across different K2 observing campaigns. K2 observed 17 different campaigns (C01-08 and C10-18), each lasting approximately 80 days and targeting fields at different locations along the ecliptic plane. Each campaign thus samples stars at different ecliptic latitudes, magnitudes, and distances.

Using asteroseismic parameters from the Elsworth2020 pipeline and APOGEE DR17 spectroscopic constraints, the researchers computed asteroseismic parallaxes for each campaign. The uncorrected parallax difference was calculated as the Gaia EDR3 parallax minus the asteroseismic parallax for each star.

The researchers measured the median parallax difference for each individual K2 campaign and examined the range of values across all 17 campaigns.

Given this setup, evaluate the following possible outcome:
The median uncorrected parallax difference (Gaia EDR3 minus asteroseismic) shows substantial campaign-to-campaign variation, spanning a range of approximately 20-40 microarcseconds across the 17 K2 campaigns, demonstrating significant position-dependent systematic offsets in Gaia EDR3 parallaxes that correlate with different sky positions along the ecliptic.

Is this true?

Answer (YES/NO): NO